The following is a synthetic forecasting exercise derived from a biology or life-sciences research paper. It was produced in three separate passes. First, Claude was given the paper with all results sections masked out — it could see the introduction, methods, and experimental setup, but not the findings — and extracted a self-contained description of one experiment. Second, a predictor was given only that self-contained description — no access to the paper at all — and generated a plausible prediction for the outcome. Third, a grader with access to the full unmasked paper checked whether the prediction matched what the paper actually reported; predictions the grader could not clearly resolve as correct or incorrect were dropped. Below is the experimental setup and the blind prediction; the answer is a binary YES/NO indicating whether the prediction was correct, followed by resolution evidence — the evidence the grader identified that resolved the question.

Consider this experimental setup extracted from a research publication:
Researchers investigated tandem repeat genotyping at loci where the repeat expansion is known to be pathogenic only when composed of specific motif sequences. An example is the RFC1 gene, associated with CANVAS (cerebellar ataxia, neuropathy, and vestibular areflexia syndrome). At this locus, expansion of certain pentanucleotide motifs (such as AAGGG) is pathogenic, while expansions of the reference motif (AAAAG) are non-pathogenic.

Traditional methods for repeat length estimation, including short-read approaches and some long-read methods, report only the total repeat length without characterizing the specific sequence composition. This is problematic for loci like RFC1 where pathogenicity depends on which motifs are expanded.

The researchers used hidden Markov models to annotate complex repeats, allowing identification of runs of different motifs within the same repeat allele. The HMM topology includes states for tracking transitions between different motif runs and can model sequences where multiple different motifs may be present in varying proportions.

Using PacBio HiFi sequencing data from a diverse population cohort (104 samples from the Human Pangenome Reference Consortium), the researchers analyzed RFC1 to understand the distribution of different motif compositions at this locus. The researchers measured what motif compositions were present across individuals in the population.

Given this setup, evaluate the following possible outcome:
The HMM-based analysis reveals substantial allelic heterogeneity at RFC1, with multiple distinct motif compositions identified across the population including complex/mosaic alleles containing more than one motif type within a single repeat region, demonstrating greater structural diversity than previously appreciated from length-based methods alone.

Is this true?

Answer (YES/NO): YES